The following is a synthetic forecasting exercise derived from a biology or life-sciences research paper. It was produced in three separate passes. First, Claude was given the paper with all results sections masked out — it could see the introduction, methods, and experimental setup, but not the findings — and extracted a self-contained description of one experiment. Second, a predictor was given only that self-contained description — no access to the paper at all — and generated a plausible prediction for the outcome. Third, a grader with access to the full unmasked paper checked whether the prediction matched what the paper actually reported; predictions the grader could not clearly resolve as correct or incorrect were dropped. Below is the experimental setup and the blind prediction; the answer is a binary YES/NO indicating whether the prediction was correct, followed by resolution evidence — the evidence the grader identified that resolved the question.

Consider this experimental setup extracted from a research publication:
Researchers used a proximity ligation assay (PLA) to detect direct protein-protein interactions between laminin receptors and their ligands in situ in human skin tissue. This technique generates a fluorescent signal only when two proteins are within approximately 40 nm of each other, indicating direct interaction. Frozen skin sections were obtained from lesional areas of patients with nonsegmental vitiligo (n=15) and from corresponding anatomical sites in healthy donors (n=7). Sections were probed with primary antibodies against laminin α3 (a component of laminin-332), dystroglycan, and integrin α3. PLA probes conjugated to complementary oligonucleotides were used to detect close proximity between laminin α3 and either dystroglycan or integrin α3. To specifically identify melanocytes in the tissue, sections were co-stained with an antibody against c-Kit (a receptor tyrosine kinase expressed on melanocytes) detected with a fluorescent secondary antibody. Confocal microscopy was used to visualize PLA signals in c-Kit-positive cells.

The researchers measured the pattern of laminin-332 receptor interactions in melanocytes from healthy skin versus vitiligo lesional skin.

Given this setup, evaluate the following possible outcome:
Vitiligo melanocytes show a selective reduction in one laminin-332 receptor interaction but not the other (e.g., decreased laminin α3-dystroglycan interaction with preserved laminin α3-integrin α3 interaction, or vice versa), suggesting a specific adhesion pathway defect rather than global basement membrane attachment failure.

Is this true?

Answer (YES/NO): NO